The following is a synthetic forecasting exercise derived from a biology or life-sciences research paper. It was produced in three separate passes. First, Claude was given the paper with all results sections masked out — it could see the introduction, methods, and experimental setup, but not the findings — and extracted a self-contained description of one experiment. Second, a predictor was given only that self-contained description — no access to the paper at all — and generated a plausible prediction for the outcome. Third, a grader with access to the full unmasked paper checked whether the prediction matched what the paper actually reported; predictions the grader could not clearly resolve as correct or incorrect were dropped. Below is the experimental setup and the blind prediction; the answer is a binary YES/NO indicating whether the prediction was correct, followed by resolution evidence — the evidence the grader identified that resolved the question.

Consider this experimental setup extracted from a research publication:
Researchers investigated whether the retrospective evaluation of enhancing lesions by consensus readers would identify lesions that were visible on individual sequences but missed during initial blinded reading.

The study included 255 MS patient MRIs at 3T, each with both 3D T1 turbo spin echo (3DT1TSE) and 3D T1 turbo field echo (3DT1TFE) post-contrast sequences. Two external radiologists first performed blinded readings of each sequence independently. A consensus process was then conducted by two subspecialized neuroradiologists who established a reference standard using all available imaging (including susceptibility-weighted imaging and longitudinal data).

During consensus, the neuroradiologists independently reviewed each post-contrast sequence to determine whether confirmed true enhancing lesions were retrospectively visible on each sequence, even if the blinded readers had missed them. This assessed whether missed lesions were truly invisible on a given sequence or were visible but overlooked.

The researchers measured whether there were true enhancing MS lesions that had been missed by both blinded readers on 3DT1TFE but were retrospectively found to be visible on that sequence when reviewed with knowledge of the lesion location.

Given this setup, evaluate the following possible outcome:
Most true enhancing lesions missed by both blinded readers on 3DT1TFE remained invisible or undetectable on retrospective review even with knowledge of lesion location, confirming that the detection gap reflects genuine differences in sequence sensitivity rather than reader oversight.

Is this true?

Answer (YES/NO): NO